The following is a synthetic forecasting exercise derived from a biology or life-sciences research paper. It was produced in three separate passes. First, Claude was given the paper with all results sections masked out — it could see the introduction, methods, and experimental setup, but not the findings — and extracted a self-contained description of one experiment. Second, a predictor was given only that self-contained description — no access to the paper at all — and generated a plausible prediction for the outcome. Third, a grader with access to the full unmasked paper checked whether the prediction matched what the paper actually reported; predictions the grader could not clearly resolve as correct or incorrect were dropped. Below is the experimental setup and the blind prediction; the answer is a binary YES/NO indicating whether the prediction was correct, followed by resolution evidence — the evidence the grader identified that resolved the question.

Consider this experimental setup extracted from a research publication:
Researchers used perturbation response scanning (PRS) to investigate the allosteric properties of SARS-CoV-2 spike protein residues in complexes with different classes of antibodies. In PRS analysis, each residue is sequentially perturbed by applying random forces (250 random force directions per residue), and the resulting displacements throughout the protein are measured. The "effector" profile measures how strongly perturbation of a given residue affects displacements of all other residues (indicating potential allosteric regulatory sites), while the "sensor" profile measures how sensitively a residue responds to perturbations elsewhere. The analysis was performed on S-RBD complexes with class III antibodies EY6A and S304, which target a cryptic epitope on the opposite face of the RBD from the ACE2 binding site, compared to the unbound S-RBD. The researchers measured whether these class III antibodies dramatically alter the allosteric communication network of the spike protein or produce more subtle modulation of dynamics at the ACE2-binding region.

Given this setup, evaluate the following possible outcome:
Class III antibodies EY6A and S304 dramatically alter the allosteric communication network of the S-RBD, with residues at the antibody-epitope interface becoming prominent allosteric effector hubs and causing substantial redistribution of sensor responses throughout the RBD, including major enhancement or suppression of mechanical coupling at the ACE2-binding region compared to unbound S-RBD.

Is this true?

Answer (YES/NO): NO